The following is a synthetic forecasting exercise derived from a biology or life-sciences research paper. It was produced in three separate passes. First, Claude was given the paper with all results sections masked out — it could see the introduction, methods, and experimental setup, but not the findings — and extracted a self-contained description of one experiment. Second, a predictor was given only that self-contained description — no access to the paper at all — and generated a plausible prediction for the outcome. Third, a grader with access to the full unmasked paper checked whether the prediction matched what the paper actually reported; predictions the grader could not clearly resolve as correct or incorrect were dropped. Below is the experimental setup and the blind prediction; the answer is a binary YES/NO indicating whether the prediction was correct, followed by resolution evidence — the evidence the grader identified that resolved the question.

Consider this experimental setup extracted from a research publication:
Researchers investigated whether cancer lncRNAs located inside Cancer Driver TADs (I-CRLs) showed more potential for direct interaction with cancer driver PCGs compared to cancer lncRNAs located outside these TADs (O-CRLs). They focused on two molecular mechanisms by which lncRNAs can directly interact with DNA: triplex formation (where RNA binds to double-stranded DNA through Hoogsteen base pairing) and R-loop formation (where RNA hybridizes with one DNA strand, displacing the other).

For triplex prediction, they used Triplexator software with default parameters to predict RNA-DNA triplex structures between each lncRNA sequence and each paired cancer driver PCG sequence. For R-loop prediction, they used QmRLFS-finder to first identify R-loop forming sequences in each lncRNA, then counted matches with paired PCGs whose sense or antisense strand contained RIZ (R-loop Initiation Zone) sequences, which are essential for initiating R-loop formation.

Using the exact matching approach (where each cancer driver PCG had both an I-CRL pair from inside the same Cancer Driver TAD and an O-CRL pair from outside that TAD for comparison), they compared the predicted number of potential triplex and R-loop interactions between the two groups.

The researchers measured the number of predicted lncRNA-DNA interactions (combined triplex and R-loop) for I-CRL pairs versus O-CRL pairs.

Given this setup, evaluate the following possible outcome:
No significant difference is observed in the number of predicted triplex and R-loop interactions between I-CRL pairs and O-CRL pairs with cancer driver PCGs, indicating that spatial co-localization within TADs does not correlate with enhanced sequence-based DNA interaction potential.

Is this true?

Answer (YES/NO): NO